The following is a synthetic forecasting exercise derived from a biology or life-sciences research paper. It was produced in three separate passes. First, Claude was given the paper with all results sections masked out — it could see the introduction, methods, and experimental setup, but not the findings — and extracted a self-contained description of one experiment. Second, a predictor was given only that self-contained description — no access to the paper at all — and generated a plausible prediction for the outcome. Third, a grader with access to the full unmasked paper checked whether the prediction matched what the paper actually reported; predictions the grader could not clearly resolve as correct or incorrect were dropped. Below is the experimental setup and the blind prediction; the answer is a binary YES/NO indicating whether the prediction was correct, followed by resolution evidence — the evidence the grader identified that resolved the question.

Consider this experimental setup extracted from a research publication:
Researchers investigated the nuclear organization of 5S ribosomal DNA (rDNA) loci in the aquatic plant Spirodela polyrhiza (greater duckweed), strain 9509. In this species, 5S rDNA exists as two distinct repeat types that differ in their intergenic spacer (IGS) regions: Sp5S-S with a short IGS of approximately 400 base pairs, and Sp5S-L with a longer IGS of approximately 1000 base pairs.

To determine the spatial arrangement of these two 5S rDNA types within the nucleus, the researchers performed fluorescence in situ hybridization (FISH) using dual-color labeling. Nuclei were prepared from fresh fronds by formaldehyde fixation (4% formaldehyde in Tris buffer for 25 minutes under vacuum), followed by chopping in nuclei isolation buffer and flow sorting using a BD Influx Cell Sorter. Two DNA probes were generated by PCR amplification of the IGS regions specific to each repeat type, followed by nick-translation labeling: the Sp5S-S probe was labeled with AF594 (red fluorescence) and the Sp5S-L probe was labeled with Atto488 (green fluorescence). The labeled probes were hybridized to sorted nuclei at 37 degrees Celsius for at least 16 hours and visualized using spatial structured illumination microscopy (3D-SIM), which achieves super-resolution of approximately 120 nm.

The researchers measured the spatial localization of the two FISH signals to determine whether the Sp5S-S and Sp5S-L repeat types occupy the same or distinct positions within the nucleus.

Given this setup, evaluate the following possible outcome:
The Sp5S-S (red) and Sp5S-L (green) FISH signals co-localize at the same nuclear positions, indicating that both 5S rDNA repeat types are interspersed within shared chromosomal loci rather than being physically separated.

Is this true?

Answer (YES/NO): NO